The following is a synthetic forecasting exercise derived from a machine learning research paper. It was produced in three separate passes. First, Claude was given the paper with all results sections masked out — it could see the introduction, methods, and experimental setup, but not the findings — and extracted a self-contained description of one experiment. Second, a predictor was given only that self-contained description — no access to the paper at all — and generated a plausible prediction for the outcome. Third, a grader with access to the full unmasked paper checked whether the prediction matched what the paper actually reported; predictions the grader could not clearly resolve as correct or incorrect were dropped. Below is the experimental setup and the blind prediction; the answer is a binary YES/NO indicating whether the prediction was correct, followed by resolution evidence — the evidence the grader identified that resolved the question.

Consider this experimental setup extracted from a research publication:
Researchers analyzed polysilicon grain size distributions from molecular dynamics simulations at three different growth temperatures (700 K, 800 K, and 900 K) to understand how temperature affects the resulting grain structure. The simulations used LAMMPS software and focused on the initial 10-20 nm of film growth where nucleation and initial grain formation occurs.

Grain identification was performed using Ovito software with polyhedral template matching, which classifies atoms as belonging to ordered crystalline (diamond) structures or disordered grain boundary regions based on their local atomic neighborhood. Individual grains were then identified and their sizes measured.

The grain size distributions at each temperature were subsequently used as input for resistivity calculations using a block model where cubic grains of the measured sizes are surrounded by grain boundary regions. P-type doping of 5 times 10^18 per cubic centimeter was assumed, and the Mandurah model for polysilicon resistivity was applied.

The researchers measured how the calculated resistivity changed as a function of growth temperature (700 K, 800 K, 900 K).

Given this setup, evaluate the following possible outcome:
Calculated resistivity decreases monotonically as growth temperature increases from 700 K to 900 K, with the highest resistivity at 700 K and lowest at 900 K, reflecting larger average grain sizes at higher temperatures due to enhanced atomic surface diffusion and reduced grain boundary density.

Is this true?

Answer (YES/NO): YES